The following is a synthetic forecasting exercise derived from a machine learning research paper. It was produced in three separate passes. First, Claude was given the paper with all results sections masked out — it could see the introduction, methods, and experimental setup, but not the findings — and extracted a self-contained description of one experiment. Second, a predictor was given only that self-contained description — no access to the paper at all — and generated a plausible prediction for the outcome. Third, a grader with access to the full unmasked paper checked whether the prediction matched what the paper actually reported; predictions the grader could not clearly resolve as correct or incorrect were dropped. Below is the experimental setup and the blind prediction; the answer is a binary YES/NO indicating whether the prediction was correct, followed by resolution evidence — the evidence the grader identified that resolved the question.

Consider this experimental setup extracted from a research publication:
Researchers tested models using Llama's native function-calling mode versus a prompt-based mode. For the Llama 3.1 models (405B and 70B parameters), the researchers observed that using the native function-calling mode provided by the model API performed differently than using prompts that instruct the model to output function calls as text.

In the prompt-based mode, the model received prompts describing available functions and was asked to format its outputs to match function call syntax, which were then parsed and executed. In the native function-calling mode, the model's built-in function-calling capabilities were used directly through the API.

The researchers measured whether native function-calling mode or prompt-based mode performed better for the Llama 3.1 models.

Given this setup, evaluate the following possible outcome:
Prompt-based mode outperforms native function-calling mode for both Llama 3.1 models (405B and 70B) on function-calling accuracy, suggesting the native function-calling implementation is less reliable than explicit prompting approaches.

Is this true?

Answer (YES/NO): YES